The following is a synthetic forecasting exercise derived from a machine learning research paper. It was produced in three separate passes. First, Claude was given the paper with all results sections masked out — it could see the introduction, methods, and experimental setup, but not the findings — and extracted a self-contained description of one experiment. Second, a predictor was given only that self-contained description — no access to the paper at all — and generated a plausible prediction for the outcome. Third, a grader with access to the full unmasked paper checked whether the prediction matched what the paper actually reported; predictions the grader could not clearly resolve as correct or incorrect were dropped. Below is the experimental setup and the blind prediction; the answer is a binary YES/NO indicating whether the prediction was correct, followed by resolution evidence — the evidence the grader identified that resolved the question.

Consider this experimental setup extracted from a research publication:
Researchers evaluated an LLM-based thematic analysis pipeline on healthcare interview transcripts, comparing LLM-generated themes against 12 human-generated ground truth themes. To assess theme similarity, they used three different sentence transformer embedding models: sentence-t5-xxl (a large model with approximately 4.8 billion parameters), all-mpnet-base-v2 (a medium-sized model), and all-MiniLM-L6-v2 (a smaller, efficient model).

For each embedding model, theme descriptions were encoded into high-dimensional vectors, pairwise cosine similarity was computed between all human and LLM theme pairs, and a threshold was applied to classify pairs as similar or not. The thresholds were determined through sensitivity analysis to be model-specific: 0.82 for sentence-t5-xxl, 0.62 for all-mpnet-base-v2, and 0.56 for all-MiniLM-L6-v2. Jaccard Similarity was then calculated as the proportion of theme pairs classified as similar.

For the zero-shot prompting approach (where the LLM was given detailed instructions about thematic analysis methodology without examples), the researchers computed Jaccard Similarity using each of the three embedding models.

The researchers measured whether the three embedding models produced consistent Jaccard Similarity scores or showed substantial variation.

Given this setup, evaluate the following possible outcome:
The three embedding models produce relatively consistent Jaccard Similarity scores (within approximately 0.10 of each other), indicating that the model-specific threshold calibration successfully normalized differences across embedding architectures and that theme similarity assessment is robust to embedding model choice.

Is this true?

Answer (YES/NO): YES